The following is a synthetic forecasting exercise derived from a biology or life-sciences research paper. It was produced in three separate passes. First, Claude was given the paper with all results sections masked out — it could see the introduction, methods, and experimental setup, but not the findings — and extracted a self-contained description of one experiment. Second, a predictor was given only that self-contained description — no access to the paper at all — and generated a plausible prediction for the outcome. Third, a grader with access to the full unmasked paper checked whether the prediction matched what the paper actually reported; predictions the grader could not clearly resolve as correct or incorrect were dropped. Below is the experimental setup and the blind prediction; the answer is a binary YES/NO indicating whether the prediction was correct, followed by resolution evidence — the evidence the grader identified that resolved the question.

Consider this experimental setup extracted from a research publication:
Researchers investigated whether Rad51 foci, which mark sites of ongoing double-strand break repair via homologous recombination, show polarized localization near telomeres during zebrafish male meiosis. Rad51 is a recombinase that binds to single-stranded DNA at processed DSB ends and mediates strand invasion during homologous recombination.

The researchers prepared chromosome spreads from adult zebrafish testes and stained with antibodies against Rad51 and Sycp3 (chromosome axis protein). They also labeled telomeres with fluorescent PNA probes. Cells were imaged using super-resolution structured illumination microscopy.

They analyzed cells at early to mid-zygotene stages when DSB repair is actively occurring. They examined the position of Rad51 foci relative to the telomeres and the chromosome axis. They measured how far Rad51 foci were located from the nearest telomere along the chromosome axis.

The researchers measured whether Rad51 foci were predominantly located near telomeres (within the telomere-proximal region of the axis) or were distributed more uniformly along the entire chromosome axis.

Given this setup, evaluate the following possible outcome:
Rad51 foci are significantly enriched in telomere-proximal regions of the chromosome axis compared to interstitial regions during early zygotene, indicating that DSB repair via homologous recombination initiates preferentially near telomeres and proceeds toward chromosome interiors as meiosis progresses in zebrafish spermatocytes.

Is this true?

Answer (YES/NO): YES